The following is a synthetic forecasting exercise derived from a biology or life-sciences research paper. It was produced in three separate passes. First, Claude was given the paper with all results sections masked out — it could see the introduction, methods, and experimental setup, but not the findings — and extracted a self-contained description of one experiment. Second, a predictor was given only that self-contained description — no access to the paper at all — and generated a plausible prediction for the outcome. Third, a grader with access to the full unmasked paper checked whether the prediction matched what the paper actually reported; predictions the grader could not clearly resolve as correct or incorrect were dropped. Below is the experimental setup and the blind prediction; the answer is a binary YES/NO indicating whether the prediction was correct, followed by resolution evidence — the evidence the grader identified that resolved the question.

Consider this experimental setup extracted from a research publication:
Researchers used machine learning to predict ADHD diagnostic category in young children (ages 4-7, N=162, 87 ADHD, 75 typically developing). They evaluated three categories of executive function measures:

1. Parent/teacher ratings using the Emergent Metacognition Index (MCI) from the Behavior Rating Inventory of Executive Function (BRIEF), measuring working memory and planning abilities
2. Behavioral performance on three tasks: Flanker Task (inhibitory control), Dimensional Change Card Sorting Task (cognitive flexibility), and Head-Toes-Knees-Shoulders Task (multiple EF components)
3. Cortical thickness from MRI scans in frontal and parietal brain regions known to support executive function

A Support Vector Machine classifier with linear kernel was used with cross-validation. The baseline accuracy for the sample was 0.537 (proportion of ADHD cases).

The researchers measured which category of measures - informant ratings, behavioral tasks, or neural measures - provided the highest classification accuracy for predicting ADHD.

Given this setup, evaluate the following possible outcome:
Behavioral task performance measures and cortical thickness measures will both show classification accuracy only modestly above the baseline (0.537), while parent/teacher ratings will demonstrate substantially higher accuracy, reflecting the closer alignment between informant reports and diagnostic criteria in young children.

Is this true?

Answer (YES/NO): YES